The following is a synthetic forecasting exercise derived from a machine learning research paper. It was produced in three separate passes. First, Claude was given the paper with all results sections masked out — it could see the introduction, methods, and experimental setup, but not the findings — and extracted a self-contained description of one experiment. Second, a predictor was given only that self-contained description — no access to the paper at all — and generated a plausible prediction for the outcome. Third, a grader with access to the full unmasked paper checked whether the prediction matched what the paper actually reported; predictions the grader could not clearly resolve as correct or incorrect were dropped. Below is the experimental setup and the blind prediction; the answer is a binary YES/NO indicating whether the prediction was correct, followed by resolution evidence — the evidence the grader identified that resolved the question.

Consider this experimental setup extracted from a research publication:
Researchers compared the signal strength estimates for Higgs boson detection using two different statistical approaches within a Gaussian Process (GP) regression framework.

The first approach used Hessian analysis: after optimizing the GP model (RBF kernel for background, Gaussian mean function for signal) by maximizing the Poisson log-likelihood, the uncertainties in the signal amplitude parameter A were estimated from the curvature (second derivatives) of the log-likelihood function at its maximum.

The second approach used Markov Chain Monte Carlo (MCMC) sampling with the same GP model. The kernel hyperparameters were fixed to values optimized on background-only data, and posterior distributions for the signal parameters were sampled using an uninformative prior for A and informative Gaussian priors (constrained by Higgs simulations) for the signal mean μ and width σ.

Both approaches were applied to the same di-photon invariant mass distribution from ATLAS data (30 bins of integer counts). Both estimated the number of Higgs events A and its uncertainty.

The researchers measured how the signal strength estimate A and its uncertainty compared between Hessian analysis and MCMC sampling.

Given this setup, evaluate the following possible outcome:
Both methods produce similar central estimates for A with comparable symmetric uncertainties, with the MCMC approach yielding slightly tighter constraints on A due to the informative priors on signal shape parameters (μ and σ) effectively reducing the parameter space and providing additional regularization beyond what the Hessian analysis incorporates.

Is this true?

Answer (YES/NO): YES